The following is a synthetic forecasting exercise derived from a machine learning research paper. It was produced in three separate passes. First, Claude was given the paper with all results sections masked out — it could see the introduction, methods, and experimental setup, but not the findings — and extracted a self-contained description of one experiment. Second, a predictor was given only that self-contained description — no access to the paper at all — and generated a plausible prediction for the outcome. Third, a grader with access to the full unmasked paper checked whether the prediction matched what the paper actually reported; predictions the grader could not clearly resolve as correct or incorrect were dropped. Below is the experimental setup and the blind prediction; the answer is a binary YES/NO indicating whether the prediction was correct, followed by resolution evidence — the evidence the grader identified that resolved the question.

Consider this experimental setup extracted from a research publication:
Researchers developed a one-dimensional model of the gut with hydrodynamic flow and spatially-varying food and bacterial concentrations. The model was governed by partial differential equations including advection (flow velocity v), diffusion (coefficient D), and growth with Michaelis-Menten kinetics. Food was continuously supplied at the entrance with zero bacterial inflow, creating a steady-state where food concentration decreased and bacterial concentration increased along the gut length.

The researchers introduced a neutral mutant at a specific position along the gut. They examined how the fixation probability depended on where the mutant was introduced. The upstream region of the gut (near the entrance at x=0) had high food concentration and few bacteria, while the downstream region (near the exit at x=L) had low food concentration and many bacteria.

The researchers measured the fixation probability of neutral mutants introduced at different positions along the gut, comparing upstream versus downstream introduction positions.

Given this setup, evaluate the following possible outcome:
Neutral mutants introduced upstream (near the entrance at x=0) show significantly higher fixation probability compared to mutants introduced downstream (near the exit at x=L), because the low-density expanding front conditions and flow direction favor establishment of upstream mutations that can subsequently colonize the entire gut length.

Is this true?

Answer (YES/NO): YES